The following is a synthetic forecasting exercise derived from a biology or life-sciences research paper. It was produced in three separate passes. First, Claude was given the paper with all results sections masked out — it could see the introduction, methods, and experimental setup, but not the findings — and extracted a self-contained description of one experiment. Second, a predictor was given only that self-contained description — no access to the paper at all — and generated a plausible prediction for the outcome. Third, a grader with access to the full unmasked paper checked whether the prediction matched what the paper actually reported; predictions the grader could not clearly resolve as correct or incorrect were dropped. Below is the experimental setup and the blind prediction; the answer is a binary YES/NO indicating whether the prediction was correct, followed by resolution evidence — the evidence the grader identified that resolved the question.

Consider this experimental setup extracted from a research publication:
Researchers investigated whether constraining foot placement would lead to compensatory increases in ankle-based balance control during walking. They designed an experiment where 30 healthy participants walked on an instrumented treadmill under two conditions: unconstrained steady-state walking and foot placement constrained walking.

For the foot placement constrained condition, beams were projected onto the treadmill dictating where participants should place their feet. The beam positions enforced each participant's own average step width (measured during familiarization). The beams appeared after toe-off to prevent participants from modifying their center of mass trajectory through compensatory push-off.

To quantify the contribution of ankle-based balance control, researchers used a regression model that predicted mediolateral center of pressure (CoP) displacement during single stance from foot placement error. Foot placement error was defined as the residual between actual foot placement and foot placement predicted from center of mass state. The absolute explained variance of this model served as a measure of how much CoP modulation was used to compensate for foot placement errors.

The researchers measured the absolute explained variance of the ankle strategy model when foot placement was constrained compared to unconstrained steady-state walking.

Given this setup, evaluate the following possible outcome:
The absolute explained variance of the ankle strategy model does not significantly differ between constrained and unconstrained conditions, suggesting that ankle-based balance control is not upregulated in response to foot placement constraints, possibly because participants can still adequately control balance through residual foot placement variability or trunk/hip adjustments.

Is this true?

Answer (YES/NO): YES